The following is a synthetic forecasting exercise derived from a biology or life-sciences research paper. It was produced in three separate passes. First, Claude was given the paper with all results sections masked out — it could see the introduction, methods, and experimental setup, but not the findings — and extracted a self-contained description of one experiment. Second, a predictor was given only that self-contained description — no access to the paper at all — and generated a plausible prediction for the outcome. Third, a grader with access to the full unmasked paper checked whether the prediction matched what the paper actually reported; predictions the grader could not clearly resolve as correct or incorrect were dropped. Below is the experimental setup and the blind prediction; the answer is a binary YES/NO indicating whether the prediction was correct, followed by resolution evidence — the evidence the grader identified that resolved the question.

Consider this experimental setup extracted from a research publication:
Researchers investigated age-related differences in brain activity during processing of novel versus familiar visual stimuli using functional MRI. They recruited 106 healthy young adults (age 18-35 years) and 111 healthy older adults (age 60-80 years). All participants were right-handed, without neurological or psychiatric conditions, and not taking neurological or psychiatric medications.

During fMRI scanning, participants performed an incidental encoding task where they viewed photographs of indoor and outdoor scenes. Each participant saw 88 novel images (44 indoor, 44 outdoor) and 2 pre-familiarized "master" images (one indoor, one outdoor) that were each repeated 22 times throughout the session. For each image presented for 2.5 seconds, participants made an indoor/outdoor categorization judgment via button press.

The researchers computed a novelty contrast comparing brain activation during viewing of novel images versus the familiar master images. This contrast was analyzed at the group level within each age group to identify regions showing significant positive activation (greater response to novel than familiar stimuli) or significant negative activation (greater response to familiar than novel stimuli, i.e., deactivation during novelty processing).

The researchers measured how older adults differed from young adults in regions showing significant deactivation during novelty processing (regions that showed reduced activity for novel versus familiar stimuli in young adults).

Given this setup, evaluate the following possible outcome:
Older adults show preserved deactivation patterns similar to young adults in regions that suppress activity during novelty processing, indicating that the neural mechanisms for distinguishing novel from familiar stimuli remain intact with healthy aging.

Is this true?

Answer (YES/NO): NO